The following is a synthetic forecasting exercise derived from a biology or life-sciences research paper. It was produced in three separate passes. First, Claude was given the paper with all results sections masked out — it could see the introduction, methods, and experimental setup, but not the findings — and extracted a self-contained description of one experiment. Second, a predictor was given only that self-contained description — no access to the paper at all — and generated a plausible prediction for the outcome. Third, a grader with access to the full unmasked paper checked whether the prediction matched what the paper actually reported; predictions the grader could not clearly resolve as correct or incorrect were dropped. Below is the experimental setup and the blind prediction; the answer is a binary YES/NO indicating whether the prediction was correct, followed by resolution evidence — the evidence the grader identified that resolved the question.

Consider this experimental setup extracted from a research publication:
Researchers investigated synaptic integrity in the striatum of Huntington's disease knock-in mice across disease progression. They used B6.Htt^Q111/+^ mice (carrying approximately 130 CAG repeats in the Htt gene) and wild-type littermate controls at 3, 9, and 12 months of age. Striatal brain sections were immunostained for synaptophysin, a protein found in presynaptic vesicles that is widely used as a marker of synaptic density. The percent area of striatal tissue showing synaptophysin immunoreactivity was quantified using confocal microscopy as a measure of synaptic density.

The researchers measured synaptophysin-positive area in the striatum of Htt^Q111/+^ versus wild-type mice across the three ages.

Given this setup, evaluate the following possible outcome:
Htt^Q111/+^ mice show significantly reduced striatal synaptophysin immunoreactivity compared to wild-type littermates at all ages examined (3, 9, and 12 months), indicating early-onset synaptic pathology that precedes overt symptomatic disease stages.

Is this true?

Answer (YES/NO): NO